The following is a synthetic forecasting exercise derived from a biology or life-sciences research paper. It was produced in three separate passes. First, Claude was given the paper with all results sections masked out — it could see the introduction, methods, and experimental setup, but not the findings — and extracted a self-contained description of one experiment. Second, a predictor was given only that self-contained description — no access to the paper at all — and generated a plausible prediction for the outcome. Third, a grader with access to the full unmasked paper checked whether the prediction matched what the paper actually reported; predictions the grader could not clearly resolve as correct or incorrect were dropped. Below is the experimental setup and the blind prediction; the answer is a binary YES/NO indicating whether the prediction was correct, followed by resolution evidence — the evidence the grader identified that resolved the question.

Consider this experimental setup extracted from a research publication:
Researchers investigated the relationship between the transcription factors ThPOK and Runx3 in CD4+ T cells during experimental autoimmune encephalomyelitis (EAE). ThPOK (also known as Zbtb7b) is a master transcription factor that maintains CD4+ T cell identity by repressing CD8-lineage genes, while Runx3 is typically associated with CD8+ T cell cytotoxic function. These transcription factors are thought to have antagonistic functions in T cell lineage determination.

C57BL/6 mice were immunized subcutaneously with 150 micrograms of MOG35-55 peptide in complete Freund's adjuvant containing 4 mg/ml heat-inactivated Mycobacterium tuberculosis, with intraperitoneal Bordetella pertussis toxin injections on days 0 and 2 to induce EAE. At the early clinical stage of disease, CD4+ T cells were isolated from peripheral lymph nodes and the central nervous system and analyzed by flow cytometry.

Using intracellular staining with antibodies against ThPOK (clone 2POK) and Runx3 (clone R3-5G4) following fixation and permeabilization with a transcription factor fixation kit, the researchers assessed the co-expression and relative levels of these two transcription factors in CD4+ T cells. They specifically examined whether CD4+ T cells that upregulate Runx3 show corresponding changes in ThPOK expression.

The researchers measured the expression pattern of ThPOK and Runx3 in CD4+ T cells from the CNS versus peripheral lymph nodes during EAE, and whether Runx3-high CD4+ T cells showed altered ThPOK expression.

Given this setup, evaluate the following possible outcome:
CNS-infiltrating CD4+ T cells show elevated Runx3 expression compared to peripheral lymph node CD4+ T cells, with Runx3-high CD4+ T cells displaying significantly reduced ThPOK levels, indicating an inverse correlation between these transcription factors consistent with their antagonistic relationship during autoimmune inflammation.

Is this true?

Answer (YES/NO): NO